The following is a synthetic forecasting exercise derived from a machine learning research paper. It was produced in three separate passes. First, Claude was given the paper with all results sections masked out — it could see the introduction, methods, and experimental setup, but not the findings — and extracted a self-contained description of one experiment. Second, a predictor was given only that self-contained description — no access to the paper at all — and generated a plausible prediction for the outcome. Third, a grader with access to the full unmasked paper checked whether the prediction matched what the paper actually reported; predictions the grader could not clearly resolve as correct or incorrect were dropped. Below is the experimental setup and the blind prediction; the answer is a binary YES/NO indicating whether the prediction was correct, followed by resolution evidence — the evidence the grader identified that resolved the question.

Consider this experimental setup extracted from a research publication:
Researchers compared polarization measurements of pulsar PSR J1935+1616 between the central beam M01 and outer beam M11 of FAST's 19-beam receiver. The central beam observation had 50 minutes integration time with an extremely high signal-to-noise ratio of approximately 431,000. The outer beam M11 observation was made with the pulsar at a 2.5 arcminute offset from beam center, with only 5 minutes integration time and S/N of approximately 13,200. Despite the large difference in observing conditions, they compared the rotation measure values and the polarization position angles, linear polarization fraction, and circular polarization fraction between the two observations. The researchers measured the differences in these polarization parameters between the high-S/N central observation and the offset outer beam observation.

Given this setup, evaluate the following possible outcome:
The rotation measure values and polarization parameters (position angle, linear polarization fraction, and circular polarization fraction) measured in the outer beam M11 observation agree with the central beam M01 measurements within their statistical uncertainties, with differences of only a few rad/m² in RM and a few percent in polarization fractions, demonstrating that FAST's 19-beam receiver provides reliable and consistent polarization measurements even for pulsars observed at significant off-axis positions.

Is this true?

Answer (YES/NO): YES